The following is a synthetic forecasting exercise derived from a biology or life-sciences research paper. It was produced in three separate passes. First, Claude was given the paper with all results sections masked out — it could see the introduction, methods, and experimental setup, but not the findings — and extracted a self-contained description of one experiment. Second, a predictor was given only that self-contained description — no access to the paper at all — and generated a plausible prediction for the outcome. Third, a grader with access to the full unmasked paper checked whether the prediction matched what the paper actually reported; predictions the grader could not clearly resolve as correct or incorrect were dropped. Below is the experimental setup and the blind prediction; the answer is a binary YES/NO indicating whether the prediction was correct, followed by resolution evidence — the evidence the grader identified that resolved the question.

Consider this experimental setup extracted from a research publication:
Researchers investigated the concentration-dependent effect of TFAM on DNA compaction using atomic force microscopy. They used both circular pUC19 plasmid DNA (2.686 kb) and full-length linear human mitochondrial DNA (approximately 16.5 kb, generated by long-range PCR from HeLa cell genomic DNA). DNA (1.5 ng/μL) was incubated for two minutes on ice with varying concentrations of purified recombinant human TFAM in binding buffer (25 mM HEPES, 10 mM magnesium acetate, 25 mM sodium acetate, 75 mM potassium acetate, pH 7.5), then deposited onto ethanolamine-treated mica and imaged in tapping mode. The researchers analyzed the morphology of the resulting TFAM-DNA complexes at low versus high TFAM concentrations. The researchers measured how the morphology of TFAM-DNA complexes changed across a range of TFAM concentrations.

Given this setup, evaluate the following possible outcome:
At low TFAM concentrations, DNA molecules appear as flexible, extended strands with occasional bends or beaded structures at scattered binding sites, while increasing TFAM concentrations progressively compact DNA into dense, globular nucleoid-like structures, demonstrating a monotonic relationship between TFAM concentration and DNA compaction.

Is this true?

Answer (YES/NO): NO